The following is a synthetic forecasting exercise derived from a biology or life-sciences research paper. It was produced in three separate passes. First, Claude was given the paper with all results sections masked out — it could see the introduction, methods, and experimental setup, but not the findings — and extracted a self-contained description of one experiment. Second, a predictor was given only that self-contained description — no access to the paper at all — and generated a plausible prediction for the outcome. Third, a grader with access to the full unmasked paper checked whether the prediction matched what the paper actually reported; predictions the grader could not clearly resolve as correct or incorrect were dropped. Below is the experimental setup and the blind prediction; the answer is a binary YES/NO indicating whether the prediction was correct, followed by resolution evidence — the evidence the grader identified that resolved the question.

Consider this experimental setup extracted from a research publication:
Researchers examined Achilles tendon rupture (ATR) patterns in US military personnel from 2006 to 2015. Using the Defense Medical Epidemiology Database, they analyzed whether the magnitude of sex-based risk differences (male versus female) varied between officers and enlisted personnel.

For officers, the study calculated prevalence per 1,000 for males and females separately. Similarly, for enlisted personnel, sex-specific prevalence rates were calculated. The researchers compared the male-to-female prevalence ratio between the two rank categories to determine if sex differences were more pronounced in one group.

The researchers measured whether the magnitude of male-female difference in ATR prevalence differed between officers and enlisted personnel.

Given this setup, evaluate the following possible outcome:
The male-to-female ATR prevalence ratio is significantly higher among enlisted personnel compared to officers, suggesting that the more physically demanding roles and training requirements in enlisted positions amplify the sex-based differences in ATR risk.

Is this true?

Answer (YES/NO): NO